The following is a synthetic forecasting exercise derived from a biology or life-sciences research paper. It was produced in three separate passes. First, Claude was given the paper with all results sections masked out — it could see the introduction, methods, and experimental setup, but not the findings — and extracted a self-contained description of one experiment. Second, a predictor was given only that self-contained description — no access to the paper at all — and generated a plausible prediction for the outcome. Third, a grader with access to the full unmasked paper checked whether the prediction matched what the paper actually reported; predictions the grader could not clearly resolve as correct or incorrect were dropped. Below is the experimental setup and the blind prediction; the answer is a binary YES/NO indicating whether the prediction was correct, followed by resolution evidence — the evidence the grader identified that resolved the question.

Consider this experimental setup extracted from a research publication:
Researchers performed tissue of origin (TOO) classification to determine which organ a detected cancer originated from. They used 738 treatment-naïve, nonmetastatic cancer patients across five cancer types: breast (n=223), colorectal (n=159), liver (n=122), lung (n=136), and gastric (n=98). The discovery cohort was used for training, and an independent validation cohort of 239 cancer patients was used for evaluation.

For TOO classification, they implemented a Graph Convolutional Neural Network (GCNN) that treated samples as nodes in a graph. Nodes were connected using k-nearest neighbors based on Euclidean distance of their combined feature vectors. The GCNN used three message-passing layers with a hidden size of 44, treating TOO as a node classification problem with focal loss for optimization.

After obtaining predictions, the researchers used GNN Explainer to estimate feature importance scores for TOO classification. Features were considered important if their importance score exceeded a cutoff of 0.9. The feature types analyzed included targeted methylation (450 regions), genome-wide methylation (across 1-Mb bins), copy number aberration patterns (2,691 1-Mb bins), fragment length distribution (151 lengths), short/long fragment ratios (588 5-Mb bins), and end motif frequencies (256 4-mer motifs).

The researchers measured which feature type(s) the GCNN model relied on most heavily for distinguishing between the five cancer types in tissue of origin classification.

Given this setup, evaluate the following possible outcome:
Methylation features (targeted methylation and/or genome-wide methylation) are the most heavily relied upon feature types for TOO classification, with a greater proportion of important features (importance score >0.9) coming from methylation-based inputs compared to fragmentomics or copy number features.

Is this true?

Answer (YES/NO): NO